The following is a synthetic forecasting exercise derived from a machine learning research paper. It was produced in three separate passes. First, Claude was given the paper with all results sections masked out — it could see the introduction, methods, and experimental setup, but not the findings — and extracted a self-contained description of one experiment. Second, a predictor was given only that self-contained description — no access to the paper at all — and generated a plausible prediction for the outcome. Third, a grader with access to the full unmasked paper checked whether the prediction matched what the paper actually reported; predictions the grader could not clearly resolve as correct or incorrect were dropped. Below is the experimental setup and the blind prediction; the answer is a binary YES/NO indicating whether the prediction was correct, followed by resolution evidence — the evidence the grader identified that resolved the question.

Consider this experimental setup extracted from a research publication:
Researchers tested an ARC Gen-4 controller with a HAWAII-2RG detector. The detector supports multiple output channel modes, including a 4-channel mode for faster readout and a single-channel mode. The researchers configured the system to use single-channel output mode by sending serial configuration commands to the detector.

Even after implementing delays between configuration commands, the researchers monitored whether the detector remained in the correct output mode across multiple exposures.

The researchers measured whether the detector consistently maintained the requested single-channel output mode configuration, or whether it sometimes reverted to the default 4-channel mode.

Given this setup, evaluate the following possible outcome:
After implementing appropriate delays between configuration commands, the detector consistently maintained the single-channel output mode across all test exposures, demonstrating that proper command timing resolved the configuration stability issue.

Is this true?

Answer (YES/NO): NO